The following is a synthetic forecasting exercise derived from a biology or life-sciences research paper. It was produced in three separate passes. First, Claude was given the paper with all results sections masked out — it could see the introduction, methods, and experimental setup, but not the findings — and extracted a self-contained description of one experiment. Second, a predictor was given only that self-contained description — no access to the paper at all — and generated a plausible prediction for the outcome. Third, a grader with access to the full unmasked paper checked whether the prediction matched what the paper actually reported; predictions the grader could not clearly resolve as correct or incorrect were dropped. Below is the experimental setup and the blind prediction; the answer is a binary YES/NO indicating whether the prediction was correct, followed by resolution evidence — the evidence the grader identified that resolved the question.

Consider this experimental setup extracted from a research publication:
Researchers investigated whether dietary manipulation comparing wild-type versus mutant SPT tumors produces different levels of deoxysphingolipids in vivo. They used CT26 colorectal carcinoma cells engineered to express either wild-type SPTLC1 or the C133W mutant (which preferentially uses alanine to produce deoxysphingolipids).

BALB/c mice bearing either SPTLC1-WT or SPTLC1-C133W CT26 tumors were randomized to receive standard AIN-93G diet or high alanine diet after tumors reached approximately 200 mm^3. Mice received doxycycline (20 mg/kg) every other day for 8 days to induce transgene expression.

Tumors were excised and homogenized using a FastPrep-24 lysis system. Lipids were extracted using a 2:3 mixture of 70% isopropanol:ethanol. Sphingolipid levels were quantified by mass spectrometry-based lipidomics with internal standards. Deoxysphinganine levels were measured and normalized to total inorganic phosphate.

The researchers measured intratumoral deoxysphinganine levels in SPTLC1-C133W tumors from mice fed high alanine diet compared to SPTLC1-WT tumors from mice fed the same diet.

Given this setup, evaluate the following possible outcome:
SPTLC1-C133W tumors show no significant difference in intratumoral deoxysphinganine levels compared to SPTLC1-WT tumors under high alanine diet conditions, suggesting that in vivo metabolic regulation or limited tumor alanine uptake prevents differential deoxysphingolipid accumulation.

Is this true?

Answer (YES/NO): NO